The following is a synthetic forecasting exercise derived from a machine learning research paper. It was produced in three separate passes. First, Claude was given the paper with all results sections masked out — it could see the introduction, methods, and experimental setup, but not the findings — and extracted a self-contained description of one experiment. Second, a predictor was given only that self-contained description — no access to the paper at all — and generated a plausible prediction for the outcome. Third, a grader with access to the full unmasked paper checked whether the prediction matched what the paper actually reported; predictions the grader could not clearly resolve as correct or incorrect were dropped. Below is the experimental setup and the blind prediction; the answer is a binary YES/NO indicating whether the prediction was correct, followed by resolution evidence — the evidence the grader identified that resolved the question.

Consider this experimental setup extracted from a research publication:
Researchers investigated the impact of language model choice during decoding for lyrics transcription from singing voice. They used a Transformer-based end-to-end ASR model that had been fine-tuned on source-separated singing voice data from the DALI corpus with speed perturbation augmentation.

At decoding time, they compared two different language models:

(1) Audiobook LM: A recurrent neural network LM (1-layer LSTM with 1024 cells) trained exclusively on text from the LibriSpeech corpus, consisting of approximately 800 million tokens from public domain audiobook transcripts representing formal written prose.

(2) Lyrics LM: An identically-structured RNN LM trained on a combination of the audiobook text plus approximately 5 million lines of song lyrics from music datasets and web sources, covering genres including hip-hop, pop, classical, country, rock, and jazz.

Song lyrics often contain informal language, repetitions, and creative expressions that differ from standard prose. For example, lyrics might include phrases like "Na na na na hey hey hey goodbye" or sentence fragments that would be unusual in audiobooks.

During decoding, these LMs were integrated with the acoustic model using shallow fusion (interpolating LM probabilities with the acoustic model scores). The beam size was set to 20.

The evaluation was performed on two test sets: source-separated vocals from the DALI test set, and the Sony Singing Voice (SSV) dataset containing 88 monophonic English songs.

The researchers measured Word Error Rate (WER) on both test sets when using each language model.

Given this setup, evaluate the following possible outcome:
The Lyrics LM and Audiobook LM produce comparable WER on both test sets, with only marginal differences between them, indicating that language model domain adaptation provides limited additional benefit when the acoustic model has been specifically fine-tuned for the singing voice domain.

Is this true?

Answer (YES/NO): NO